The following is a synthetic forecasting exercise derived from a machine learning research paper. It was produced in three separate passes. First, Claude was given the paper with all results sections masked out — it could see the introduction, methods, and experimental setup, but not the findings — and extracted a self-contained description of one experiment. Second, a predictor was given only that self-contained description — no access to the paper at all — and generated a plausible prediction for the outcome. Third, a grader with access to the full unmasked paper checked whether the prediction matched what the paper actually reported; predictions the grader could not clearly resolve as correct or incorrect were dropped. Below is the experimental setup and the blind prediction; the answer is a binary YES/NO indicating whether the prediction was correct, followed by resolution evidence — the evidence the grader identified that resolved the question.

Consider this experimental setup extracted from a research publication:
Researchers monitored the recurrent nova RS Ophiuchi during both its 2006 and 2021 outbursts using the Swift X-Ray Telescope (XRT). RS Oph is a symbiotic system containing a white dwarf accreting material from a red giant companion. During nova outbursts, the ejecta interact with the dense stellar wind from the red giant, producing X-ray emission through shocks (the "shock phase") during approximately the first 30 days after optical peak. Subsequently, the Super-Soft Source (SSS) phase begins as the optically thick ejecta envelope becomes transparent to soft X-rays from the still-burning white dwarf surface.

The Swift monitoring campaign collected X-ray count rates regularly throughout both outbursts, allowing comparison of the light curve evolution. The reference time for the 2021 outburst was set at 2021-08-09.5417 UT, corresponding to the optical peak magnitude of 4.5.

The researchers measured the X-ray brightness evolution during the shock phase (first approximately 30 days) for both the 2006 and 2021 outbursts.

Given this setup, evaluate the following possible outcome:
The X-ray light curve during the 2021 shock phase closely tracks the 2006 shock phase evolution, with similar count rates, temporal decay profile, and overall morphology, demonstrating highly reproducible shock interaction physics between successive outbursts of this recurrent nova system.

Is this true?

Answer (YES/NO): YES